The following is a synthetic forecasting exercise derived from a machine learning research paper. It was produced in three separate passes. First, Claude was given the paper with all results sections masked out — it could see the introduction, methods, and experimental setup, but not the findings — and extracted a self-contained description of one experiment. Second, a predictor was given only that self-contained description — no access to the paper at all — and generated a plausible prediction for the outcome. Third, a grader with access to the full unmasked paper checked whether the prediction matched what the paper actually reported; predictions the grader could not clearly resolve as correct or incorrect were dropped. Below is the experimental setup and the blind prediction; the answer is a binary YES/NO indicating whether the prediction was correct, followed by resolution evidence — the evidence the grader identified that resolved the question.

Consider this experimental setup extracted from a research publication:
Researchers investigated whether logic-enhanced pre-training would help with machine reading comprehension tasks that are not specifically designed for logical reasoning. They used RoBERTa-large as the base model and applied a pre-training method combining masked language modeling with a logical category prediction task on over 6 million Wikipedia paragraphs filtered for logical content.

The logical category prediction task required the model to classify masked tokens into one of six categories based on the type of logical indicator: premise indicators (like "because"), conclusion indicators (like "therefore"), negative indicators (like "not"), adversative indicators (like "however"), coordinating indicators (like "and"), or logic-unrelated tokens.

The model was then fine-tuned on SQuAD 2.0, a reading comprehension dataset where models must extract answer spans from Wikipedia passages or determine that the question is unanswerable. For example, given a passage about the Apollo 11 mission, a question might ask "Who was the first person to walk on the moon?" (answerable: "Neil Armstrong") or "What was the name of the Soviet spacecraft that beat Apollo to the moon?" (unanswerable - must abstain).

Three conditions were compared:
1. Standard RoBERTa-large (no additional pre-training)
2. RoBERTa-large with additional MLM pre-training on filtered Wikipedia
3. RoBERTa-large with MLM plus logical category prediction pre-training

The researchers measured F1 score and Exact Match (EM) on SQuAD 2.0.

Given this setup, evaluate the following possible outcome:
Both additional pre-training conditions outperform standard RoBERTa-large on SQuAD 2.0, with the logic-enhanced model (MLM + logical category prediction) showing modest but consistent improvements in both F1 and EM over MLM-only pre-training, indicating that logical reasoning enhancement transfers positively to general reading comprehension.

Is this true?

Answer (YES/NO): NO